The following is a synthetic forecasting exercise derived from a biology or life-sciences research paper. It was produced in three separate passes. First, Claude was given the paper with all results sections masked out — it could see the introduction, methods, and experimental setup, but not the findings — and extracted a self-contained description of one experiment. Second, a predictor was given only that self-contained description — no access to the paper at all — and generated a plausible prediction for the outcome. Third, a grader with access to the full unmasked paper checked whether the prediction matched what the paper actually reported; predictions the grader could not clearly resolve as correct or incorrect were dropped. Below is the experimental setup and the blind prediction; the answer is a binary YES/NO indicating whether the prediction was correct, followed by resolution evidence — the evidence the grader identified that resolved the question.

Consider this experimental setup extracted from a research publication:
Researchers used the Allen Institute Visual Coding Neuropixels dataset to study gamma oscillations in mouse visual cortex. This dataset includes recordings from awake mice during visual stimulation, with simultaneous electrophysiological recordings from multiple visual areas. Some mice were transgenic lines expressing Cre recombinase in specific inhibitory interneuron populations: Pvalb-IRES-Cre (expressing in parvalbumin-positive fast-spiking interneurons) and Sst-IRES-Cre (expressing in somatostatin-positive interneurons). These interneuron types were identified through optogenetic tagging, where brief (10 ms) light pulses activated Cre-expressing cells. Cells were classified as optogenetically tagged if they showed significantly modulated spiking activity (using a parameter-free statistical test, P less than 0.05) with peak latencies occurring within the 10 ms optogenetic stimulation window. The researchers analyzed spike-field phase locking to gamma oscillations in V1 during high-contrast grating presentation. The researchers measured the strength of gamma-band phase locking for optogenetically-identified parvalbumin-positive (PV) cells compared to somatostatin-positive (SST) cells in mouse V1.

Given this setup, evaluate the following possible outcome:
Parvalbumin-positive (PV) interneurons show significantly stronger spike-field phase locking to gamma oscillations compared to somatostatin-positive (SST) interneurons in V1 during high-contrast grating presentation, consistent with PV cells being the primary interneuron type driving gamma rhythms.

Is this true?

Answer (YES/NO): NO